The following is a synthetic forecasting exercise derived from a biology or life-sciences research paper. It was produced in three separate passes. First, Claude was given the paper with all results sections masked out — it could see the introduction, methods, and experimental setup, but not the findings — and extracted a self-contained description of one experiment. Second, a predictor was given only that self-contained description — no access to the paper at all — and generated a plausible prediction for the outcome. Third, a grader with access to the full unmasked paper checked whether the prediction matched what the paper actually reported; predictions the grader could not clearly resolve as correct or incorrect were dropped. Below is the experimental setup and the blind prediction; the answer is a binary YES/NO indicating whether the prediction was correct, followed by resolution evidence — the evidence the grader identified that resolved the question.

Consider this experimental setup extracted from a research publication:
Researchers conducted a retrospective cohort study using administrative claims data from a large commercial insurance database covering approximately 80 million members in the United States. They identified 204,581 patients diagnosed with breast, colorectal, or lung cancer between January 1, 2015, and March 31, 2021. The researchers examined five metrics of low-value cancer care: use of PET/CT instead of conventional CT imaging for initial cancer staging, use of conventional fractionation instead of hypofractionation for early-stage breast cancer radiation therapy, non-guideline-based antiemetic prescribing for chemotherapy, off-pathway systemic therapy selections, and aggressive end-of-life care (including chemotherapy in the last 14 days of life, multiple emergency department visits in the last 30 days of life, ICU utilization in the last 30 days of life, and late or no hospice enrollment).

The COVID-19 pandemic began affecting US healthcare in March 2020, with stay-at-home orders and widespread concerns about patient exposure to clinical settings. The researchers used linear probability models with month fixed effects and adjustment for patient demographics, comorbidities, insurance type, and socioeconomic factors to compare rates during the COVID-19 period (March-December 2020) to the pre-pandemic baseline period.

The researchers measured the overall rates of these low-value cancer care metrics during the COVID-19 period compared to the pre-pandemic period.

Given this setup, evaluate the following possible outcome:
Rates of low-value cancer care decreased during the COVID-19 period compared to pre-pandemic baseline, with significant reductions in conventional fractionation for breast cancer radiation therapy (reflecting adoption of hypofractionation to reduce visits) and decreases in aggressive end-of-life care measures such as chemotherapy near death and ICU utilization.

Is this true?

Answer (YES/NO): NO